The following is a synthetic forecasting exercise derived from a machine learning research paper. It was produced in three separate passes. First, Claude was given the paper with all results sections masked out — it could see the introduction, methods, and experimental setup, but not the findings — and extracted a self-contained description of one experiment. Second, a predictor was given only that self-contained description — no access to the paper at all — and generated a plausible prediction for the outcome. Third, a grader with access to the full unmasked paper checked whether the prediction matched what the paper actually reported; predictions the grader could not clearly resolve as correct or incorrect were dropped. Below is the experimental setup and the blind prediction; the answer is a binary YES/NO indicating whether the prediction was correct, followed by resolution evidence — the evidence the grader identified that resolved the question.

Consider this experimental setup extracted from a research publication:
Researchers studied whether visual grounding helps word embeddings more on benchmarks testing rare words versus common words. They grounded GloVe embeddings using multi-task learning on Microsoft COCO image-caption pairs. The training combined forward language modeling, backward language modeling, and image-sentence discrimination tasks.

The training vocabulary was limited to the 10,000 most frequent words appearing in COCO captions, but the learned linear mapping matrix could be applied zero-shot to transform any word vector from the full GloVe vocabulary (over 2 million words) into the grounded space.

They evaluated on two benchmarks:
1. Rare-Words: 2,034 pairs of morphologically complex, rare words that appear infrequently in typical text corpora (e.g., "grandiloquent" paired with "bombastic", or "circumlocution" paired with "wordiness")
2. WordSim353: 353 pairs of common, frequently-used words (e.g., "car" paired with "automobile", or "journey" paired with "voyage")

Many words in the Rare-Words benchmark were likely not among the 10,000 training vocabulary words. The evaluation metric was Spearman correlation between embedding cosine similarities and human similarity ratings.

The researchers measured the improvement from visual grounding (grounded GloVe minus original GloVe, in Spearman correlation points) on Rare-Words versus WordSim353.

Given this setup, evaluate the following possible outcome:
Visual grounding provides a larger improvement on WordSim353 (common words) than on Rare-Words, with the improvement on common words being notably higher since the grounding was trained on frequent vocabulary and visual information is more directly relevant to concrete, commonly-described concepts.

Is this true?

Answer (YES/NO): NO